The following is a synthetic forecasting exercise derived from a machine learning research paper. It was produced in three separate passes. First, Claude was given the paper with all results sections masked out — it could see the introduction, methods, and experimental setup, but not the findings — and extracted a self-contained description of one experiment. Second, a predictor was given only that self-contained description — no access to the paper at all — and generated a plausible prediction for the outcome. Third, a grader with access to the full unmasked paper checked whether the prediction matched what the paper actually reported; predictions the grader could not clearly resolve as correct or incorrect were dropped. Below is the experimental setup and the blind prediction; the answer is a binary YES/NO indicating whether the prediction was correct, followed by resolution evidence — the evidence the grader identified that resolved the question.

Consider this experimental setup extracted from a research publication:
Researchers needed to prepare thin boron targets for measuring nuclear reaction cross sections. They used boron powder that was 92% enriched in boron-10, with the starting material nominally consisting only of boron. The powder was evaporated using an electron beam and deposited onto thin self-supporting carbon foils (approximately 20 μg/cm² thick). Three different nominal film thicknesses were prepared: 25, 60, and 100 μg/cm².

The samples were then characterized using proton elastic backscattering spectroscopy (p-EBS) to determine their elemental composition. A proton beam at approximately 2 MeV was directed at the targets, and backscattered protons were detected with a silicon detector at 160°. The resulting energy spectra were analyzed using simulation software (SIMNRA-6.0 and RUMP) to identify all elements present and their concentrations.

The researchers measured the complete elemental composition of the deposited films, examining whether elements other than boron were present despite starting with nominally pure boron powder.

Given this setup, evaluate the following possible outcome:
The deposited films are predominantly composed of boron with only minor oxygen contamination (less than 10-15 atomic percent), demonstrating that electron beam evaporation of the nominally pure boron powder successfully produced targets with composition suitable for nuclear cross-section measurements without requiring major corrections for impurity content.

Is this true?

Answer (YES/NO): NO